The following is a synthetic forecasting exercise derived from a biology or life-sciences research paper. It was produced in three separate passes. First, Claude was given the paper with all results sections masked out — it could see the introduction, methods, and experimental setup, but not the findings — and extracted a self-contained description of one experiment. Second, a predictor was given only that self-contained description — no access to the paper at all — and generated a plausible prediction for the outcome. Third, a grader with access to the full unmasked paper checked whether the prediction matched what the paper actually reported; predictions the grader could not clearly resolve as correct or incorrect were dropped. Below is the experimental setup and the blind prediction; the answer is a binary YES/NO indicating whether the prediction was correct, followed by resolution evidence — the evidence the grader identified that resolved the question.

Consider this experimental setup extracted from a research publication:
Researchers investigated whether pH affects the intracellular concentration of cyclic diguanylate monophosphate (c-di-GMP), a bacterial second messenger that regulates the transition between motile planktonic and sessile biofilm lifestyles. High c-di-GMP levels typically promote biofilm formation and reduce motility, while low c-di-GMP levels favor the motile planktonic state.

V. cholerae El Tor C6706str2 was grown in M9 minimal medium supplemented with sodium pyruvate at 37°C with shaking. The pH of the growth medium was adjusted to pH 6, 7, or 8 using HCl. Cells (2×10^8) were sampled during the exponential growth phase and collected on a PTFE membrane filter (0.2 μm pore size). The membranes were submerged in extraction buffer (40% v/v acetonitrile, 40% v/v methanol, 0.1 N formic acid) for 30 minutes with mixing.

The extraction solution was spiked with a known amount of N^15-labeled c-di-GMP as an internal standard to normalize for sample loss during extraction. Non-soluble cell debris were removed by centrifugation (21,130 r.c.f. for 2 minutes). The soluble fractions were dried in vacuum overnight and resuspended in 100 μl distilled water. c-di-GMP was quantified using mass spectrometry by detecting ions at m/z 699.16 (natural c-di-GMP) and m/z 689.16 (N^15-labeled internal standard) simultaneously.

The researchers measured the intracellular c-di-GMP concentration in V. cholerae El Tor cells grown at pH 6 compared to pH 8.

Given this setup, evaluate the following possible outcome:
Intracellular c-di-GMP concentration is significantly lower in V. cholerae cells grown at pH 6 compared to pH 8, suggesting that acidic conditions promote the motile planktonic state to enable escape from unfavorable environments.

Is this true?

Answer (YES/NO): NO